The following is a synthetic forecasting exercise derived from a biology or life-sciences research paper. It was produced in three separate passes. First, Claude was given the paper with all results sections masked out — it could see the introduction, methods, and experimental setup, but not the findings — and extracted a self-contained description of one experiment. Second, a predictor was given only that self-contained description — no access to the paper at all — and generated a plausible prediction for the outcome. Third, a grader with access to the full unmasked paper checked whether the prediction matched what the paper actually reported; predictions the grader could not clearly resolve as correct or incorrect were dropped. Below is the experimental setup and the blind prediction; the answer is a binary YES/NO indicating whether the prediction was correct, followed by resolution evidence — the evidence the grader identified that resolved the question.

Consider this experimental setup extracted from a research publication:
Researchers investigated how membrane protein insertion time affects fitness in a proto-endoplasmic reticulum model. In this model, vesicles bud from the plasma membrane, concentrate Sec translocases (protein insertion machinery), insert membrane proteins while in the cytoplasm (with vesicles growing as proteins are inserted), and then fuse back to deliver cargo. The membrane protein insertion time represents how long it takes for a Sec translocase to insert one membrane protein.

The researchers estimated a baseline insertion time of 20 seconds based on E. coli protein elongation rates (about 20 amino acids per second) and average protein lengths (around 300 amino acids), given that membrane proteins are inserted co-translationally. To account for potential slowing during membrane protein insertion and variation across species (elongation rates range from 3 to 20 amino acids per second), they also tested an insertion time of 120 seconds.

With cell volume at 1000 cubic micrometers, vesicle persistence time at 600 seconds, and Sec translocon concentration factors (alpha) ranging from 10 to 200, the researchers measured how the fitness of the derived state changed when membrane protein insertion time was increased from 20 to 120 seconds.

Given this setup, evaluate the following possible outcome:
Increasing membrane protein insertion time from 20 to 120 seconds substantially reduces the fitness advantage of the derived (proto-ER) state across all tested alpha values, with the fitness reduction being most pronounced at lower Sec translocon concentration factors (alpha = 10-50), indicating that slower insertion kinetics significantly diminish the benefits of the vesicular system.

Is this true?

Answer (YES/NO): NO